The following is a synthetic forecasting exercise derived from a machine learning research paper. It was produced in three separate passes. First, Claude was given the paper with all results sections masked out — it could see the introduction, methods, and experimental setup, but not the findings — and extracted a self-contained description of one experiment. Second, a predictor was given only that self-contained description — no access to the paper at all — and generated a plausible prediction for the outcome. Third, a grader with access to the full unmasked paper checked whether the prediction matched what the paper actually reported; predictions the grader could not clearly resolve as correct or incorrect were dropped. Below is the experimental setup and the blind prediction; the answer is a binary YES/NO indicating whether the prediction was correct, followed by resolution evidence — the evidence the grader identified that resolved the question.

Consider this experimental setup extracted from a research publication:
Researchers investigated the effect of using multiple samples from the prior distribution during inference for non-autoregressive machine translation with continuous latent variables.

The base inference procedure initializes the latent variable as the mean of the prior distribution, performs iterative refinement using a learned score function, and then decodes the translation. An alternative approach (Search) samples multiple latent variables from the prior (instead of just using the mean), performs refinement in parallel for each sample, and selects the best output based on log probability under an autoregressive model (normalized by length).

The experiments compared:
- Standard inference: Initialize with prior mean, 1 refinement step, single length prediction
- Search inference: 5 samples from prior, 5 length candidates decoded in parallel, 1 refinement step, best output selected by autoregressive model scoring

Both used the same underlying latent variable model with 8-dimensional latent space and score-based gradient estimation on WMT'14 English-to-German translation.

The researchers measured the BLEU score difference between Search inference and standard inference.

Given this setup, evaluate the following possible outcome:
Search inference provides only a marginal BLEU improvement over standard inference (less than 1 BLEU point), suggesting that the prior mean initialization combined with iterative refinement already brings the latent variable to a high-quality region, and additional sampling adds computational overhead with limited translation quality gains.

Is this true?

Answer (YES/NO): NO